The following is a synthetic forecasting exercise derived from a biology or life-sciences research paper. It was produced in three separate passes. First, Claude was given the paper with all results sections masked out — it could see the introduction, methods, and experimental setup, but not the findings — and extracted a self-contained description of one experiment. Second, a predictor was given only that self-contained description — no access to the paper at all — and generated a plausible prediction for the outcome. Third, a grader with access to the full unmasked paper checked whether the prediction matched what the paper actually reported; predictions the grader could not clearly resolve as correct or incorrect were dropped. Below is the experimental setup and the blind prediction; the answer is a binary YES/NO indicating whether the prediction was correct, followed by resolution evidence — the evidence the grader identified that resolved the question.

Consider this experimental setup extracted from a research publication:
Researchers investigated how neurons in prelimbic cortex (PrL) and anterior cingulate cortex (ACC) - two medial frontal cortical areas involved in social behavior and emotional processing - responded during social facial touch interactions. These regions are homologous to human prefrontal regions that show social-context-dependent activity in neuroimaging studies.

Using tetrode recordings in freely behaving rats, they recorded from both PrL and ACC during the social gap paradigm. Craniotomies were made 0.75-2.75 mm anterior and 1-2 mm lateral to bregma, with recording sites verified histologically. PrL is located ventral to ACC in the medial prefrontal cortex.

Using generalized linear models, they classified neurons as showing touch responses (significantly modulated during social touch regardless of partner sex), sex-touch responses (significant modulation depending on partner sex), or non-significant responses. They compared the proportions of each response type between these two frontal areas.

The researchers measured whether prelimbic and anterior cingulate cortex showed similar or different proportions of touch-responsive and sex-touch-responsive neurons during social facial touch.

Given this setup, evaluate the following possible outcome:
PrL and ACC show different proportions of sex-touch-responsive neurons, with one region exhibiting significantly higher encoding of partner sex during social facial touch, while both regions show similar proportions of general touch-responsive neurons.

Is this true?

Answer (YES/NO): NO